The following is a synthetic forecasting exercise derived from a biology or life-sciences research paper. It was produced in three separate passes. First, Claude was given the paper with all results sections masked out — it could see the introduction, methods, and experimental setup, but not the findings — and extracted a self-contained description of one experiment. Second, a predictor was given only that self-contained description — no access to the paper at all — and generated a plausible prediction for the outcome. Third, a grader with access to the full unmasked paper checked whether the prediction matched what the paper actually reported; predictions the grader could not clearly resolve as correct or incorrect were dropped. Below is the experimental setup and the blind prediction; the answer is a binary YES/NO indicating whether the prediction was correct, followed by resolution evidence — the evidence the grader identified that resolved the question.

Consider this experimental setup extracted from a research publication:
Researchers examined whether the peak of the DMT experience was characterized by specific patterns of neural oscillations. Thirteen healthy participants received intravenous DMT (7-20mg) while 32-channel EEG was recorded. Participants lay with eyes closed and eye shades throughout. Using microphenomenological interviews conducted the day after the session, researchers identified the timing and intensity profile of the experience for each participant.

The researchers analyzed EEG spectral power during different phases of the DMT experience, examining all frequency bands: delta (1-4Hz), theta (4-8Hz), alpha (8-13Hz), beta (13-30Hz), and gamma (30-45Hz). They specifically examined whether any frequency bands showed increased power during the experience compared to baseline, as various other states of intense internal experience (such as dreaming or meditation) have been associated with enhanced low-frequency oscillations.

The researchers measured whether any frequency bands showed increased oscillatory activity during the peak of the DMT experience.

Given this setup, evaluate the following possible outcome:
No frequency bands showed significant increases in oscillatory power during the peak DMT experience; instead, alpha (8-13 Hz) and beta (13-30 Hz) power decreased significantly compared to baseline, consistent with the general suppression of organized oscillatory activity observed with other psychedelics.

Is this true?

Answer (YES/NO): NO